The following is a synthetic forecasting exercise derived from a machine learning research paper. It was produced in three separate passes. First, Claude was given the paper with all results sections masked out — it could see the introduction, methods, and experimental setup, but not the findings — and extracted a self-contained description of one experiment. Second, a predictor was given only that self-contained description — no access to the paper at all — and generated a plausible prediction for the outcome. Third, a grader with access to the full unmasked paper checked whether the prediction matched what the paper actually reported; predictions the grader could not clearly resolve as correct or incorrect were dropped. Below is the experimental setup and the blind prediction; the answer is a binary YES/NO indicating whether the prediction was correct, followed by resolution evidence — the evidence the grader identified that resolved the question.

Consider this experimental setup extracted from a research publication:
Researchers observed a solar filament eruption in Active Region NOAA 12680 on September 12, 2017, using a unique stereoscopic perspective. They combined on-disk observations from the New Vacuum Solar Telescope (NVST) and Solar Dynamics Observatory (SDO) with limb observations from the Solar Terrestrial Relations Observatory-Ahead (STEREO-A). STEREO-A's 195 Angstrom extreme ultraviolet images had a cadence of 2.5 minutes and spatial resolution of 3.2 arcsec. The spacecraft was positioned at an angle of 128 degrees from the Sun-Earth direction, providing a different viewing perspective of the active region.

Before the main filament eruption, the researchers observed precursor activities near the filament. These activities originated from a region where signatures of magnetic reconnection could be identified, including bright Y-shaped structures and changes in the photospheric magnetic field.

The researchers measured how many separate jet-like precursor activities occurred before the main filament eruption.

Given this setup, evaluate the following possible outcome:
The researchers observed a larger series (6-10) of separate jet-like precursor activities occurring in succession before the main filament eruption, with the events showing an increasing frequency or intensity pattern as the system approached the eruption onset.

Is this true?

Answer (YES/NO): NO